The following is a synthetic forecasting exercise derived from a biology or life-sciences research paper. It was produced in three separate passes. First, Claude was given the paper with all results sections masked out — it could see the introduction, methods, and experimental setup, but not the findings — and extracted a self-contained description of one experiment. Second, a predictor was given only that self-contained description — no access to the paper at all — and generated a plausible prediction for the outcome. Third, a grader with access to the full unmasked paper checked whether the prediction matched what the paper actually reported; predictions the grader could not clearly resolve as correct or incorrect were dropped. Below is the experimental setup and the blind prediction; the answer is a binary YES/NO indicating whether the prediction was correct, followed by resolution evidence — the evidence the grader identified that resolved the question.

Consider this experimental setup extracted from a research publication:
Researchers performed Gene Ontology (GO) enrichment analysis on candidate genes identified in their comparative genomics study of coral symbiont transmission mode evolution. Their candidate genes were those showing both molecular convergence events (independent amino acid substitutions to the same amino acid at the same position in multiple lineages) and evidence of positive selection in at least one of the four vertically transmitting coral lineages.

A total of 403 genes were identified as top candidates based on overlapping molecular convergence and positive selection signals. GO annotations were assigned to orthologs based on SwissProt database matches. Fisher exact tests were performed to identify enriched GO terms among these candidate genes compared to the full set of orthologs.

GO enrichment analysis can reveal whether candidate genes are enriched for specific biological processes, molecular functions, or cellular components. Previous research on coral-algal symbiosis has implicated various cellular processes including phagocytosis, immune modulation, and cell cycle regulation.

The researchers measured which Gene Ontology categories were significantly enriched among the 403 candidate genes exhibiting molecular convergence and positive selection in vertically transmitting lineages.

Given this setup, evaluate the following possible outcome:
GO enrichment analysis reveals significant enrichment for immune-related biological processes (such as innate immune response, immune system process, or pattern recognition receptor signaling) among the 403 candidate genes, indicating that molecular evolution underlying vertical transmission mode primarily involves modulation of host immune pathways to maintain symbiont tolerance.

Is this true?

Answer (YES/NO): NO